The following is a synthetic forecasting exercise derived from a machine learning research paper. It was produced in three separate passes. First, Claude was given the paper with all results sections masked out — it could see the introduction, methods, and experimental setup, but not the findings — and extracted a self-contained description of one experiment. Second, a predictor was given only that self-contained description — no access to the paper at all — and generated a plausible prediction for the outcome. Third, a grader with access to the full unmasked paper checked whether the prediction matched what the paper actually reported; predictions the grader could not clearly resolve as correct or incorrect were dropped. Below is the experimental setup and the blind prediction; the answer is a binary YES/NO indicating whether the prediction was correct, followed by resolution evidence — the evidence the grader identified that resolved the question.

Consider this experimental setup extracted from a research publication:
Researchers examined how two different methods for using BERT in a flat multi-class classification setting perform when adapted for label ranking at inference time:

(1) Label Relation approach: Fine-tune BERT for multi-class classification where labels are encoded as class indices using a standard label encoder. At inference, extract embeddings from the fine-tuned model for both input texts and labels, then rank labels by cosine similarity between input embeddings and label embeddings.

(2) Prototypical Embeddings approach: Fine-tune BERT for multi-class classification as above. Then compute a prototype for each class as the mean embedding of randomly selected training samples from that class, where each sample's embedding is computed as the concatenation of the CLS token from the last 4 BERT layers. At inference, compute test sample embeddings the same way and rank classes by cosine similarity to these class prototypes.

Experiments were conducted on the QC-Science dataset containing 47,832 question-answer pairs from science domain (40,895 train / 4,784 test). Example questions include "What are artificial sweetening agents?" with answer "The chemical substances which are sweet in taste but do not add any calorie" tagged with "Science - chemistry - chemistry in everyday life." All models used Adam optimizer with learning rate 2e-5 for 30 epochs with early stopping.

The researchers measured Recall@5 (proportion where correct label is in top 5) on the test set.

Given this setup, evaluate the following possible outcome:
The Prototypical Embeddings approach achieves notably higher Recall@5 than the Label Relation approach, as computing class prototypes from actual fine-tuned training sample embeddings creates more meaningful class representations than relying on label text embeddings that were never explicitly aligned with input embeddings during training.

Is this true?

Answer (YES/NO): YES